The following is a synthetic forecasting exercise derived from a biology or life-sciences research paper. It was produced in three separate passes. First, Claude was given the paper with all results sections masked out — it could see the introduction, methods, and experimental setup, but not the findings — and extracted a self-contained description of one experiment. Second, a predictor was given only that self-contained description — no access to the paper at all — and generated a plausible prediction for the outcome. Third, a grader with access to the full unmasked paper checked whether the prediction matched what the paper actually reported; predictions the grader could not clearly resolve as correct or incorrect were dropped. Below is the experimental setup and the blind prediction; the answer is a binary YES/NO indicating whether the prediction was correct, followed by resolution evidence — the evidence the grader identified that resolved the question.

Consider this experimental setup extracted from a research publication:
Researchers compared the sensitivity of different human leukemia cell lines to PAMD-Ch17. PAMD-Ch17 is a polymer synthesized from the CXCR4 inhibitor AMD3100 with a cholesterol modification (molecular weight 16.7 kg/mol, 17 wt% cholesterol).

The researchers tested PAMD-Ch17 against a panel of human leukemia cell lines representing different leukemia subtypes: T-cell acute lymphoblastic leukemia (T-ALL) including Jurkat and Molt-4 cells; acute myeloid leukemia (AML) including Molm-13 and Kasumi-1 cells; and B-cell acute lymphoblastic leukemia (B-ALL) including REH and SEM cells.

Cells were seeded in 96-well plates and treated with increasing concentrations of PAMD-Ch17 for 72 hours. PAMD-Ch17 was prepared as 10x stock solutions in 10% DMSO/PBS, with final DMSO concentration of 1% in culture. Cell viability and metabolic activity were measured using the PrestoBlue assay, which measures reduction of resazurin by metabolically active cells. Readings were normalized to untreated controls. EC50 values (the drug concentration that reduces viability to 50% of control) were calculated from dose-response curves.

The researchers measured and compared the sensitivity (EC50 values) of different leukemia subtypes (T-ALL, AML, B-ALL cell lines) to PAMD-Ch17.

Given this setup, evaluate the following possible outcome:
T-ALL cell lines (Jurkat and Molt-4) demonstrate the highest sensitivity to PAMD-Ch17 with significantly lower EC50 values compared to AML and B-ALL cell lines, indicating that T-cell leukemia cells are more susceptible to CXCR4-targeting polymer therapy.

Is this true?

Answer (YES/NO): NO